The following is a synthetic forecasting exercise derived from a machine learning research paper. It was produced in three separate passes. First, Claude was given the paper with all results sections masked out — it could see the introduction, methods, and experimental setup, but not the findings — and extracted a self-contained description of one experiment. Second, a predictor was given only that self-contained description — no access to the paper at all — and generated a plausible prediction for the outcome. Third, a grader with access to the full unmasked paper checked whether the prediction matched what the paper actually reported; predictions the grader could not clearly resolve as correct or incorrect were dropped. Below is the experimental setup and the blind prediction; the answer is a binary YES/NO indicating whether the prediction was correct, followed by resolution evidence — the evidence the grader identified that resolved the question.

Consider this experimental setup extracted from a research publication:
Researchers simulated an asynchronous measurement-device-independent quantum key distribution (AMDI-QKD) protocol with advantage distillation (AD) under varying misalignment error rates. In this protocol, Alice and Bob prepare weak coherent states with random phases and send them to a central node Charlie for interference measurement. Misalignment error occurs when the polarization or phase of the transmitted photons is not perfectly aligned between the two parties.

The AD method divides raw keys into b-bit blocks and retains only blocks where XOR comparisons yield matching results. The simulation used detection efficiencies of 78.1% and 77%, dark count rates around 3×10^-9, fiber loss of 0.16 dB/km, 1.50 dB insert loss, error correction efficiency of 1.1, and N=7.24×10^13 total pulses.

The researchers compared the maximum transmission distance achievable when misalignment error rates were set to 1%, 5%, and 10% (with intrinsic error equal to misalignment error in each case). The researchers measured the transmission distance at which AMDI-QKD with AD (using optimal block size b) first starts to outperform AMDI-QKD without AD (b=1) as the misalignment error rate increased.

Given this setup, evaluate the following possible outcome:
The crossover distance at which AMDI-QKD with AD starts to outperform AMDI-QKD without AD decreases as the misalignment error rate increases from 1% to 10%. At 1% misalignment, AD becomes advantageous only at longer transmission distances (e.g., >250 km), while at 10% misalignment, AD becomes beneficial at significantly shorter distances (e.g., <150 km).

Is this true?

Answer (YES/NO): YES